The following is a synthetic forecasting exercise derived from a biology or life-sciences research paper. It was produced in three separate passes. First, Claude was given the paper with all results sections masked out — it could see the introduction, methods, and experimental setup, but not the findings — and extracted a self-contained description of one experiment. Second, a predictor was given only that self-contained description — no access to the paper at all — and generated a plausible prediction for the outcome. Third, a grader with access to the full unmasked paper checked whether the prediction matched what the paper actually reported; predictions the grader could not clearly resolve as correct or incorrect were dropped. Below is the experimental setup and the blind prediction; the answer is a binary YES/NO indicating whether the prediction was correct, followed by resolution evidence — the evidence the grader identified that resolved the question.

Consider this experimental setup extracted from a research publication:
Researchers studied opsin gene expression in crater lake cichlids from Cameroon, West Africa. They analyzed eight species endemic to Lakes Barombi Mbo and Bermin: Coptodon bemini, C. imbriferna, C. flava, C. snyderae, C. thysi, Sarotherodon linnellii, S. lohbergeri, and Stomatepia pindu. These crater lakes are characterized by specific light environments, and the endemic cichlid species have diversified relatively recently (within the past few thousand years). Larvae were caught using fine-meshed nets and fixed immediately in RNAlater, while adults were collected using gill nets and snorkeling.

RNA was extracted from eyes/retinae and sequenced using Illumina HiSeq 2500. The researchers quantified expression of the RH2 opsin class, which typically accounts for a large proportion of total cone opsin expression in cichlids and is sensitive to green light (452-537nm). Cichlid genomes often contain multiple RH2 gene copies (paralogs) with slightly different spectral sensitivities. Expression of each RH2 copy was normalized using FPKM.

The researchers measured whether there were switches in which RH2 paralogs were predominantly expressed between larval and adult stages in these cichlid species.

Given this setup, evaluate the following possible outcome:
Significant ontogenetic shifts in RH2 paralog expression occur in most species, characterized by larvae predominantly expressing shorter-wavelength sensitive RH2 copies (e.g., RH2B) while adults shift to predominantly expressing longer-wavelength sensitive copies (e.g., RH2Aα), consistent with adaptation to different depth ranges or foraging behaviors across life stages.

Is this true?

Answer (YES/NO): YES